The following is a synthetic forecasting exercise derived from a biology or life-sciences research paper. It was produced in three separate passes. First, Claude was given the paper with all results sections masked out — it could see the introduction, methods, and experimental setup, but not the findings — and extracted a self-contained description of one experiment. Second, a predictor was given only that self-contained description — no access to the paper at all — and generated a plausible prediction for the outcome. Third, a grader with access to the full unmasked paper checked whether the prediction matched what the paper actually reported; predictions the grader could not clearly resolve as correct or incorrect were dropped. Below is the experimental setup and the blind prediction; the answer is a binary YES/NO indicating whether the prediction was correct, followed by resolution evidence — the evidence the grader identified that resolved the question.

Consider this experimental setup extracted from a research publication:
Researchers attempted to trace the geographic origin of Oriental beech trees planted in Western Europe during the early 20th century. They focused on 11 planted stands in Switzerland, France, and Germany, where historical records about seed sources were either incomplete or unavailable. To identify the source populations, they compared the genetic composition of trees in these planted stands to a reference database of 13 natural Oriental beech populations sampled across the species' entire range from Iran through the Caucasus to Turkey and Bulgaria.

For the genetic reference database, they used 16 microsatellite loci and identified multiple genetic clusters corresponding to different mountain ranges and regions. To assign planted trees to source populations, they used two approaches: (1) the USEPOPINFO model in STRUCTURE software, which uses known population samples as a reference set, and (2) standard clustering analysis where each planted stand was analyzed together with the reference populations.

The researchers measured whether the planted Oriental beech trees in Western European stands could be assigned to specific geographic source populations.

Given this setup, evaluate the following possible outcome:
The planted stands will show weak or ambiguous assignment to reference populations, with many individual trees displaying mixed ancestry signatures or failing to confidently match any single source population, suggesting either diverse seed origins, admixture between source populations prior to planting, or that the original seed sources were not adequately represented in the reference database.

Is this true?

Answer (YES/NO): NO